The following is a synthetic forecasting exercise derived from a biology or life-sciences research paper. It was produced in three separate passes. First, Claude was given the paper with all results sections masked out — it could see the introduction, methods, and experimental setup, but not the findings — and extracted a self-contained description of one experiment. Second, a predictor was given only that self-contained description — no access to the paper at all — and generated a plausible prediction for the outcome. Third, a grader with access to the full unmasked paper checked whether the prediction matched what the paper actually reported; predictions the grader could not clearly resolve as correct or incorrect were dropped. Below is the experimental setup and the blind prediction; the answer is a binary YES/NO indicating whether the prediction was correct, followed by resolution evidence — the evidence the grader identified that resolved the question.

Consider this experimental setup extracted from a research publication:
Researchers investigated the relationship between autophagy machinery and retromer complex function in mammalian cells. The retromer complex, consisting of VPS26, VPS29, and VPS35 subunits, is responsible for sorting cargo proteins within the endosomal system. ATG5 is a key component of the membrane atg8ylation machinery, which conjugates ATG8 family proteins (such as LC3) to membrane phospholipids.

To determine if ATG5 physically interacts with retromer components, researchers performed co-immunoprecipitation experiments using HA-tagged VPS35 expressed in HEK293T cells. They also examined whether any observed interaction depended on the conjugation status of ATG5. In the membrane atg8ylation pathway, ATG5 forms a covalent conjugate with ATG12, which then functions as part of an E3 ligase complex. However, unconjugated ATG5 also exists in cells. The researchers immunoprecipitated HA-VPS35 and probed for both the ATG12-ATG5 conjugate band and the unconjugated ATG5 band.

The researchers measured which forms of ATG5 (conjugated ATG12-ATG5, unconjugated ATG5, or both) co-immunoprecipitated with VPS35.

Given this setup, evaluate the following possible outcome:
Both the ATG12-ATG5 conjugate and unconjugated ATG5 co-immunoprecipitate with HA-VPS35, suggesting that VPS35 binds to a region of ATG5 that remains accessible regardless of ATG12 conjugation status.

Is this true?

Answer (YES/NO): YES